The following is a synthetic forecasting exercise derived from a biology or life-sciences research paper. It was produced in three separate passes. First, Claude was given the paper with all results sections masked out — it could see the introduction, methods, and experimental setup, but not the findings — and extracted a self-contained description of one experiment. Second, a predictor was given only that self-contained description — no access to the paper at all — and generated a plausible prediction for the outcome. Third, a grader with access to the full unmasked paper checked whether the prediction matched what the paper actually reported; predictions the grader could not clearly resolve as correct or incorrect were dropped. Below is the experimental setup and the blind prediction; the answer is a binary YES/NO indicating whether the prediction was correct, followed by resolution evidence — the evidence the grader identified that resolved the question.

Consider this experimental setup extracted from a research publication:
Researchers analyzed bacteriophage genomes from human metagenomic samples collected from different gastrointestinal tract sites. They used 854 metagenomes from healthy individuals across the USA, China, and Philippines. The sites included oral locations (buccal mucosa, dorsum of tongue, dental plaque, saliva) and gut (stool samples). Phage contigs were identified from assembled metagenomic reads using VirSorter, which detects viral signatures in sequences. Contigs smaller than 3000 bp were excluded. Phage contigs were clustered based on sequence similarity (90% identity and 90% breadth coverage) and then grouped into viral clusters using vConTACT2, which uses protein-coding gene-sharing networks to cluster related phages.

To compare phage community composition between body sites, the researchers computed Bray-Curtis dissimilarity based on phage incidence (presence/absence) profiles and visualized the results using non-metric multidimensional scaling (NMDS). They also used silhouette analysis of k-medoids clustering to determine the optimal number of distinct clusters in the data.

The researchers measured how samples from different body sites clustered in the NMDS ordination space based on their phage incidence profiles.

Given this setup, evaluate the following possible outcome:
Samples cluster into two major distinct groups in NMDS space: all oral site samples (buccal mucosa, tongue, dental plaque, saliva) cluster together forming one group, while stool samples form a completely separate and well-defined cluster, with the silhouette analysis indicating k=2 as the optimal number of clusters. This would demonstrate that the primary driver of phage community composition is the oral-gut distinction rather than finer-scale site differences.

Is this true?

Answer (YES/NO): NO